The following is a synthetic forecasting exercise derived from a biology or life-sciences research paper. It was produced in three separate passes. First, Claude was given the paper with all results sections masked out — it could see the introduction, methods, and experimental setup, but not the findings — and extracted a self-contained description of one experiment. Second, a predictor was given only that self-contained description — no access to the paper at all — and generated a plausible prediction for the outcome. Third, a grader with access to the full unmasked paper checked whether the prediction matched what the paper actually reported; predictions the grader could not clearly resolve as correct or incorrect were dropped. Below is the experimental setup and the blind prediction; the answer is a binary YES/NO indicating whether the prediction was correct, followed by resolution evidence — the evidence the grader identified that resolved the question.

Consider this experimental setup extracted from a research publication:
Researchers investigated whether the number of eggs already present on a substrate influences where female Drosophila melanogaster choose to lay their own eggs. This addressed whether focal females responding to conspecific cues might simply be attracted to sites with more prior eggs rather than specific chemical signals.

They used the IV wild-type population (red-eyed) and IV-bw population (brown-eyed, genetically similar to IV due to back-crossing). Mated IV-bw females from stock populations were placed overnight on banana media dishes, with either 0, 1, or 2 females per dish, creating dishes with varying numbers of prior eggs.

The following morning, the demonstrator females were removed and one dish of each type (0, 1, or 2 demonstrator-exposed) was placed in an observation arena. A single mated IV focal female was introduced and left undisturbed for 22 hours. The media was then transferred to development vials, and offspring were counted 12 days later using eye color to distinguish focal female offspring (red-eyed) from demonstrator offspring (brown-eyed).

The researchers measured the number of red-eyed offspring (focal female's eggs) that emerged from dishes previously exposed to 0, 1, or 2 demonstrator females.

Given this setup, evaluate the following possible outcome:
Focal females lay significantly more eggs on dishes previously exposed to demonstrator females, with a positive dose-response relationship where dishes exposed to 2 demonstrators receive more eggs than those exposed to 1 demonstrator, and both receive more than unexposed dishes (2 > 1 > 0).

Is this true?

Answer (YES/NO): NO